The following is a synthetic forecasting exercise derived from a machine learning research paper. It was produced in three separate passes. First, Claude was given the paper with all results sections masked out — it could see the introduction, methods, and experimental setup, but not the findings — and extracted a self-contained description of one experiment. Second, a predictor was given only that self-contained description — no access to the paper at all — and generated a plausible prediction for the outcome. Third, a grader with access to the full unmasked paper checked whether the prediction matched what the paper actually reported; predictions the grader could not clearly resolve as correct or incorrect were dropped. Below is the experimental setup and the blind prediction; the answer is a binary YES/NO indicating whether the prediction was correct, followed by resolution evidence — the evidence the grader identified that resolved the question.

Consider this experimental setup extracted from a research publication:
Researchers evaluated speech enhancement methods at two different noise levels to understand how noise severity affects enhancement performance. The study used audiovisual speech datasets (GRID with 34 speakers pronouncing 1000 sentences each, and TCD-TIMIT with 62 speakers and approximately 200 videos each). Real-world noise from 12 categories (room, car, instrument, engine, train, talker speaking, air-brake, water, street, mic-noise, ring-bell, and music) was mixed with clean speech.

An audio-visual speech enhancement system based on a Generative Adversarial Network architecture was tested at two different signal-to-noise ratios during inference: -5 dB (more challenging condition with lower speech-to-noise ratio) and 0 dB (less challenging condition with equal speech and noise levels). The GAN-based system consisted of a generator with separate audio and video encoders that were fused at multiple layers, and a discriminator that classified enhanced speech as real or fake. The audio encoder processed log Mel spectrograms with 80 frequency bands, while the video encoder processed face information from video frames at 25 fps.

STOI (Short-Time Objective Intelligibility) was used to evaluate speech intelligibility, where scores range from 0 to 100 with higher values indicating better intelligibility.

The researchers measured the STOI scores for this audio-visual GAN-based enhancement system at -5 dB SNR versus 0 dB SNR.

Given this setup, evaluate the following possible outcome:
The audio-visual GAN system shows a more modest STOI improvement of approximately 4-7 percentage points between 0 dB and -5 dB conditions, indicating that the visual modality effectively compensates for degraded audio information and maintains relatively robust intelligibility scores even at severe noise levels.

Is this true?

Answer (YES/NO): NO